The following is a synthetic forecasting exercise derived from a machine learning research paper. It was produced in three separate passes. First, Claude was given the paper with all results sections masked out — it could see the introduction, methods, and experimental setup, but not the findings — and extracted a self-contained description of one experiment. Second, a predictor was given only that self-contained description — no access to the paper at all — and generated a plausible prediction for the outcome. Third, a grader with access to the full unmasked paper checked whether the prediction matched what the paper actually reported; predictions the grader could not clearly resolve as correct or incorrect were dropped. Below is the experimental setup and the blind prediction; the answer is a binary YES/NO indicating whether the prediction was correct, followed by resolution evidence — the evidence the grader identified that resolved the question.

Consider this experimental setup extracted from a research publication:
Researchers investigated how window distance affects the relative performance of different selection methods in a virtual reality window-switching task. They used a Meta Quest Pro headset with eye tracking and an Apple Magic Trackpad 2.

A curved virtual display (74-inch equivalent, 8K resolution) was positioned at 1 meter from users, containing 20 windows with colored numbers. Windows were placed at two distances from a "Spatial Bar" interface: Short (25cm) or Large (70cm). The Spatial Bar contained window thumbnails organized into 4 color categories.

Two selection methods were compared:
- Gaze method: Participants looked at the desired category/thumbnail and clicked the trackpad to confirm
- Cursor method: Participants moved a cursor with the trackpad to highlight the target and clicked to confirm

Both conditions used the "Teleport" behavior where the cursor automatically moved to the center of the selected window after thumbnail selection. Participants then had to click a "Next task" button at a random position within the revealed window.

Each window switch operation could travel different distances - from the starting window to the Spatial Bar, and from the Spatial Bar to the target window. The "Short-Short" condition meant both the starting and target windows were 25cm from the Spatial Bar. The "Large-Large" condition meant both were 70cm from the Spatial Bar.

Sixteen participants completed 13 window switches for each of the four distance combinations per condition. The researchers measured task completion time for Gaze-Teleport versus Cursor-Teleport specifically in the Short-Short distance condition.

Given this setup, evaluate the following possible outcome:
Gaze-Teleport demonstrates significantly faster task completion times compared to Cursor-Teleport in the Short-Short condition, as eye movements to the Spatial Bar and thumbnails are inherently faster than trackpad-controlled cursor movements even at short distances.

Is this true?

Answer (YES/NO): NO